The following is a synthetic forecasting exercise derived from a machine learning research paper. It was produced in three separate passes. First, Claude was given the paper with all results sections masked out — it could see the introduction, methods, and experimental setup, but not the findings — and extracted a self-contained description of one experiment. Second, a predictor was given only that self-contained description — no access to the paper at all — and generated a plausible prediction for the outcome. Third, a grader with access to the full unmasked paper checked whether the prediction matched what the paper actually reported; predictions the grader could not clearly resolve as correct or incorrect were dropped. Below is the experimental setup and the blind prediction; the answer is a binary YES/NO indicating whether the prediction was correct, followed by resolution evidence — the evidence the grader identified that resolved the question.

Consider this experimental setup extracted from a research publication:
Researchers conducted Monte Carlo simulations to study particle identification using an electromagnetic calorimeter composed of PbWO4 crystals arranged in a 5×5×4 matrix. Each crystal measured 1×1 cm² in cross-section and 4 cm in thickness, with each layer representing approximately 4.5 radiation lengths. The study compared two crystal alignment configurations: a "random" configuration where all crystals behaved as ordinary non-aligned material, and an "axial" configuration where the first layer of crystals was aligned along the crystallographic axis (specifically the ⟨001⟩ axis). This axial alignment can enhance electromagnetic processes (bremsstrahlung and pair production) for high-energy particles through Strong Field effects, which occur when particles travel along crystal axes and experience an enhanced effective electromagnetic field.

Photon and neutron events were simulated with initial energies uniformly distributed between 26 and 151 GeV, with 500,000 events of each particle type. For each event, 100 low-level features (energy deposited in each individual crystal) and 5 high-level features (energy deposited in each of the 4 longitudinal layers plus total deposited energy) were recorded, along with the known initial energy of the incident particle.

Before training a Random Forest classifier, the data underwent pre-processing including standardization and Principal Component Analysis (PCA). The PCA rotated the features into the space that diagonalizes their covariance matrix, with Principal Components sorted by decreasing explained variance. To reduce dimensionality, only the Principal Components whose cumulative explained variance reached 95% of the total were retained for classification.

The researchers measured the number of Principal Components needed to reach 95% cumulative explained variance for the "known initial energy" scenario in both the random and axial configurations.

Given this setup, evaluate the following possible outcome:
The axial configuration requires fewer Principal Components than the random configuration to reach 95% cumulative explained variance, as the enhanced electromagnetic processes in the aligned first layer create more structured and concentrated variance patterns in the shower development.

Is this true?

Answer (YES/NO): YES